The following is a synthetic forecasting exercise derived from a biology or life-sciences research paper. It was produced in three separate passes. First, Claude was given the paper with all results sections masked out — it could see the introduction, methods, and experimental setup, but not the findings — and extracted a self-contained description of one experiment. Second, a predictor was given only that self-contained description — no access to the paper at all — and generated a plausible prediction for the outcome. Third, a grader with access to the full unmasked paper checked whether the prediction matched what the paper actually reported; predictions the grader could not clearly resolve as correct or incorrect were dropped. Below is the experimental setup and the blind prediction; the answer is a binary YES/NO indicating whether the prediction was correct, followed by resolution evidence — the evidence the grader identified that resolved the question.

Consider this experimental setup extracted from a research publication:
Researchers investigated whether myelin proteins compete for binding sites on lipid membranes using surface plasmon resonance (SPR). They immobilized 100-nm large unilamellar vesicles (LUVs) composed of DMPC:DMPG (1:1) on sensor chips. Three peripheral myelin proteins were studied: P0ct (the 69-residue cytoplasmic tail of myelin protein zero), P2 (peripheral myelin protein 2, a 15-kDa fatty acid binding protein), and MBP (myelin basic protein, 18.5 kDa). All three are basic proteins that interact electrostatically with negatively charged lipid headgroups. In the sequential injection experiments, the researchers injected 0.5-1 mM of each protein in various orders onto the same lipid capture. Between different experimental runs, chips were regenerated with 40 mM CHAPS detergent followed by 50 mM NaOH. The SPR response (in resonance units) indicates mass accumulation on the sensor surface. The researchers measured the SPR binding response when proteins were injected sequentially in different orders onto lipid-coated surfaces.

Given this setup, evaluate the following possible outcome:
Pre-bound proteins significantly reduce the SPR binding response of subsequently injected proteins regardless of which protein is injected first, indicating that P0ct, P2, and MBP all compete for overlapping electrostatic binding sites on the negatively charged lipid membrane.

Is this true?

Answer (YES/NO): NO